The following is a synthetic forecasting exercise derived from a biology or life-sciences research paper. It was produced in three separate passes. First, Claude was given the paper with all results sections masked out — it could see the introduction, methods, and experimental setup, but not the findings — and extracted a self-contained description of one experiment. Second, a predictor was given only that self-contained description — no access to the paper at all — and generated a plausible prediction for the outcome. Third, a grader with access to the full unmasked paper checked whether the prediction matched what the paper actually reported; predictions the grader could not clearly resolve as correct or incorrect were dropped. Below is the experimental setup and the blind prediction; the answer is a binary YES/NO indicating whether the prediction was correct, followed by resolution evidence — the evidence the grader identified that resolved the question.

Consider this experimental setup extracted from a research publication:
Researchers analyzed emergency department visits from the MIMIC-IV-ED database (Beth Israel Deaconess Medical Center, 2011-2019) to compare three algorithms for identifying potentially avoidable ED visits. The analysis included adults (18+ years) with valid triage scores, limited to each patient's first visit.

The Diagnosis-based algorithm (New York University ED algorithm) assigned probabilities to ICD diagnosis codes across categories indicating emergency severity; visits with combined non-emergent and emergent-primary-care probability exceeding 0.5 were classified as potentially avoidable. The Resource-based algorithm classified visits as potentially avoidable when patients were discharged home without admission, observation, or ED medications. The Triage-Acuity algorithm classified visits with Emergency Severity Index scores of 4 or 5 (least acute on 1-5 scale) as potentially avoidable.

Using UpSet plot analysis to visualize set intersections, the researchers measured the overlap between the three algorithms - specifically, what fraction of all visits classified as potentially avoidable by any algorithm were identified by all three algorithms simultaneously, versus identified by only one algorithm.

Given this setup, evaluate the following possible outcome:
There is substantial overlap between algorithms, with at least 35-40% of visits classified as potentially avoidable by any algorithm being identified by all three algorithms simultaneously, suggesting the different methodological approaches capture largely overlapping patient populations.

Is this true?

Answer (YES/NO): NO